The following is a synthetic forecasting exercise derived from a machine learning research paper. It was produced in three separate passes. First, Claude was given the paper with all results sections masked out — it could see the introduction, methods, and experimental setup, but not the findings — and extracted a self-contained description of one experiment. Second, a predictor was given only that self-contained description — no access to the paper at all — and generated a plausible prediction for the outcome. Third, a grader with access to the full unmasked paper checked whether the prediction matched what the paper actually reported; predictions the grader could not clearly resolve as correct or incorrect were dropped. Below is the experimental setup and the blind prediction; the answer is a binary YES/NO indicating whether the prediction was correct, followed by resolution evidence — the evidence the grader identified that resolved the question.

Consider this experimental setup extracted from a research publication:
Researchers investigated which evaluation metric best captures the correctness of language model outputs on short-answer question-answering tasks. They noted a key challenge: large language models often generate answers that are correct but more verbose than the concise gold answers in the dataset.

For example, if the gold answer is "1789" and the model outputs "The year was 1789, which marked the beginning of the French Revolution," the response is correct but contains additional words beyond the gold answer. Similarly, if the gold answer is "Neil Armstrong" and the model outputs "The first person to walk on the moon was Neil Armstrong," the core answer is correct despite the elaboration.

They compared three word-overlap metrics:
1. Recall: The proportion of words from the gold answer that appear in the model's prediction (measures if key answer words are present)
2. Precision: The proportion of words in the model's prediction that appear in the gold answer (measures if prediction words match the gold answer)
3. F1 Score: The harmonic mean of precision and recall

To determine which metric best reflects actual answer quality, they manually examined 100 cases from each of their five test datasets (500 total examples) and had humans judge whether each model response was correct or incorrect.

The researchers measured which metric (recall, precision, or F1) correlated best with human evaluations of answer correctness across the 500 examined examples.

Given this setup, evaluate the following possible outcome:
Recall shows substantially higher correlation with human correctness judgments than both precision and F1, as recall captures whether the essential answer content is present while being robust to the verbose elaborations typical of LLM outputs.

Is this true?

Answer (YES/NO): YES